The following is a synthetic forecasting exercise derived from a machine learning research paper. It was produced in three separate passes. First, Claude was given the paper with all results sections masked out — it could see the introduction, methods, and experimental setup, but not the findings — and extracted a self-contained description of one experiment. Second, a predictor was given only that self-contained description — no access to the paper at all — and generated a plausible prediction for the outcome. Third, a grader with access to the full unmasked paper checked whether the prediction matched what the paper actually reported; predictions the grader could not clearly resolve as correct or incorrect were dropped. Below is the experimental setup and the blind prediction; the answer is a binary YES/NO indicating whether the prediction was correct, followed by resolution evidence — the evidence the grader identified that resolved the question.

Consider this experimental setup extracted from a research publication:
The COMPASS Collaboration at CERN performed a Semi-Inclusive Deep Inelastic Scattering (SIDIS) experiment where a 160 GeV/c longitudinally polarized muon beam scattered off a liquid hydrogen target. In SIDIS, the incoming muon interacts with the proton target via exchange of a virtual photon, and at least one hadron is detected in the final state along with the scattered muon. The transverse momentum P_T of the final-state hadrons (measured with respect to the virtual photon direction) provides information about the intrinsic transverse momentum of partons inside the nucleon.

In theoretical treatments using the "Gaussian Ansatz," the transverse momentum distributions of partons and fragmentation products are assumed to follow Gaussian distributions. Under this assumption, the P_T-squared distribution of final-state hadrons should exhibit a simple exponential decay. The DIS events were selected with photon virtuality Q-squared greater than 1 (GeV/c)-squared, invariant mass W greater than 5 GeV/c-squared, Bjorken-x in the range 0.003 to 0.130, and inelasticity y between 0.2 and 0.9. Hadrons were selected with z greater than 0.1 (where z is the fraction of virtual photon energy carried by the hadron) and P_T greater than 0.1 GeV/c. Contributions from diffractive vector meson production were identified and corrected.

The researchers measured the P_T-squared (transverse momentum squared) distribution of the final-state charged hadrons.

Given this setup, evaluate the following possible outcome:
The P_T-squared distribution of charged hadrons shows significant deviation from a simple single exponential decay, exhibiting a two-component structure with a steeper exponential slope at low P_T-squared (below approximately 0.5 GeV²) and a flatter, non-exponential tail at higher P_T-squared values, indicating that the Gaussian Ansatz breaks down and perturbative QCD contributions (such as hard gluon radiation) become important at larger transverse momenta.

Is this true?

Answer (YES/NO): NO